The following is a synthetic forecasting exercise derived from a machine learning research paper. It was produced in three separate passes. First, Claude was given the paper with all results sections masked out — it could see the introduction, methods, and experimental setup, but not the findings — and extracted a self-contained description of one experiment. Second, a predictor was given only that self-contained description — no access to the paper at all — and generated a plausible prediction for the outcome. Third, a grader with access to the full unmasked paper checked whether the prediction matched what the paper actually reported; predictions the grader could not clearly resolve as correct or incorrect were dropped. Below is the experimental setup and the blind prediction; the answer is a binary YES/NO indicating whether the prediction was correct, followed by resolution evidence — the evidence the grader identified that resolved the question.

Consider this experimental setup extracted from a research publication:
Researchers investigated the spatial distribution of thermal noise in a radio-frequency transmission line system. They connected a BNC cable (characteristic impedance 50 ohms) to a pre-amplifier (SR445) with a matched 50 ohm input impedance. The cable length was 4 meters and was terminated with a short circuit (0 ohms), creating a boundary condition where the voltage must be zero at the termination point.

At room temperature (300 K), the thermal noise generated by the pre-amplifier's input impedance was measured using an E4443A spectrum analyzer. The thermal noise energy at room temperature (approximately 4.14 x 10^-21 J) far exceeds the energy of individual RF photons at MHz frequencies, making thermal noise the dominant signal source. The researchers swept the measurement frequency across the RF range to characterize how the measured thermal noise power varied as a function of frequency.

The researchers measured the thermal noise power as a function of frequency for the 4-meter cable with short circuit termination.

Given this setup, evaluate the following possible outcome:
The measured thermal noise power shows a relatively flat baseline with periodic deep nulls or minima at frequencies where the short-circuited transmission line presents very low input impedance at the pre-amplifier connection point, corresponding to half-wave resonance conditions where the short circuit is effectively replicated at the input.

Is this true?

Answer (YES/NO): NO